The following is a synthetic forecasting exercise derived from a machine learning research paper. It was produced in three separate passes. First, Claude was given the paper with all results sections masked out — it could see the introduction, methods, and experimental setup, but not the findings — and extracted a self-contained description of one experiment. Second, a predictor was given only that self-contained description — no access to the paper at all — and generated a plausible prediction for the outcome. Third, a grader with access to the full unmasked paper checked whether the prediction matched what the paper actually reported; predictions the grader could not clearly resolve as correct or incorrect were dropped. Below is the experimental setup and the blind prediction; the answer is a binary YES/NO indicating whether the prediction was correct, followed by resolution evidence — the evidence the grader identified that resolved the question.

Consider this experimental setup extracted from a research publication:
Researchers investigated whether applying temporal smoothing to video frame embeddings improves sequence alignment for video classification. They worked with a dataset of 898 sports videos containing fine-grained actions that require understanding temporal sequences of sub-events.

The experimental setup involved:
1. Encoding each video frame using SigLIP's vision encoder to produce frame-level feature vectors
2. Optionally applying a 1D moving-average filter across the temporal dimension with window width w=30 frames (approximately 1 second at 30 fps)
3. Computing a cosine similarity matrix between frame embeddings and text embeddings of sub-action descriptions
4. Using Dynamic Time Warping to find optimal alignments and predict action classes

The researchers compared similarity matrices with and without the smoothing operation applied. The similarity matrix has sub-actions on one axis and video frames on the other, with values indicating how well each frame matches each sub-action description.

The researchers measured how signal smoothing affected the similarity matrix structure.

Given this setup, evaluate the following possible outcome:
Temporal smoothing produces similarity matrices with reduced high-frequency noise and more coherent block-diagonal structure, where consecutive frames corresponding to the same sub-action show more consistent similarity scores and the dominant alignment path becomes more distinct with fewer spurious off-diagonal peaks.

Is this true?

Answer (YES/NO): YES